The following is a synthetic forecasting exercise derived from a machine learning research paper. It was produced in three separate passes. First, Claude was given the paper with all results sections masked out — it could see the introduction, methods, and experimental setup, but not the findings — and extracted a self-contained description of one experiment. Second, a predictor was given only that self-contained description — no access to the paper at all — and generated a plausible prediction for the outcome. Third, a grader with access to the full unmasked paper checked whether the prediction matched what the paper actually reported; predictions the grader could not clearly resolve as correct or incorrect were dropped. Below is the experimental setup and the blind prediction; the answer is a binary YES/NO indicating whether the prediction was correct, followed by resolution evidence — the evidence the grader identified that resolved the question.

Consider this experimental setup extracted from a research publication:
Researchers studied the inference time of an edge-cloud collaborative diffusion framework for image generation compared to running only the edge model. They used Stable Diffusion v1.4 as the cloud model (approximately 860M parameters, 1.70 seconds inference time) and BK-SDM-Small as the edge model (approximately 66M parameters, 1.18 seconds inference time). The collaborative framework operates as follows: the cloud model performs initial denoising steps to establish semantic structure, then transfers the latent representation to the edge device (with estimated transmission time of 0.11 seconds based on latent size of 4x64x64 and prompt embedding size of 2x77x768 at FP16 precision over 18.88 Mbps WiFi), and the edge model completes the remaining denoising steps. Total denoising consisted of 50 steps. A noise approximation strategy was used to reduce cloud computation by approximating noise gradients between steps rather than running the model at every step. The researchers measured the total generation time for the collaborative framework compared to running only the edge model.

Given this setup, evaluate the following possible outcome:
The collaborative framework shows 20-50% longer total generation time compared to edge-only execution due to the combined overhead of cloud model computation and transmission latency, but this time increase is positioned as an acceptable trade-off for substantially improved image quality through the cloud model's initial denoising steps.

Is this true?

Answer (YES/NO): NO